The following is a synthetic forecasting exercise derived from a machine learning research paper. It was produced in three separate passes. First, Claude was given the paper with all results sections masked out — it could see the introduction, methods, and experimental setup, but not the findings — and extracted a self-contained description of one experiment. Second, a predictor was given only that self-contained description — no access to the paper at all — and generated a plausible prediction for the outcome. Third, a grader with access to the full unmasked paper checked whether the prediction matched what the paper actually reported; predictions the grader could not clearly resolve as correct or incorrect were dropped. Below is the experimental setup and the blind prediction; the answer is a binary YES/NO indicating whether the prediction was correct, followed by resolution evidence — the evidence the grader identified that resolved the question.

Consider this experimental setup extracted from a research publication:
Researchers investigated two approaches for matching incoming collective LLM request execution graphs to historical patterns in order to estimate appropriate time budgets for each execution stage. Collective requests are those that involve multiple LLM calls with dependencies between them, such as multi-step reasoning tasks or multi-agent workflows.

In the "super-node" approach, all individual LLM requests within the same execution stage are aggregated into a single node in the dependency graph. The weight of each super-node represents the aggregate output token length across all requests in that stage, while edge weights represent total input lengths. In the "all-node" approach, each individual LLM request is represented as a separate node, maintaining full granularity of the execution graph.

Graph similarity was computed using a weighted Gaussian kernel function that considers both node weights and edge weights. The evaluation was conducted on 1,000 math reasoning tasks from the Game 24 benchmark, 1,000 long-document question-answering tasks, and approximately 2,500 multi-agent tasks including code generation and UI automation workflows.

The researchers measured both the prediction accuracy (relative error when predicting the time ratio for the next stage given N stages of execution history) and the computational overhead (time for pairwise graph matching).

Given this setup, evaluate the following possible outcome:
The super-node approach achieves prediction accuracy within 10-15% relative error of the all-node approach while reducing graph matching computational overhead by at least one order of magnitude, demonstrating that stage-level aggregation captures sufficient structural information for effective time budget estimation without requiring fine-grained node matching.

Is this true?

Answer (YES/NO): NO